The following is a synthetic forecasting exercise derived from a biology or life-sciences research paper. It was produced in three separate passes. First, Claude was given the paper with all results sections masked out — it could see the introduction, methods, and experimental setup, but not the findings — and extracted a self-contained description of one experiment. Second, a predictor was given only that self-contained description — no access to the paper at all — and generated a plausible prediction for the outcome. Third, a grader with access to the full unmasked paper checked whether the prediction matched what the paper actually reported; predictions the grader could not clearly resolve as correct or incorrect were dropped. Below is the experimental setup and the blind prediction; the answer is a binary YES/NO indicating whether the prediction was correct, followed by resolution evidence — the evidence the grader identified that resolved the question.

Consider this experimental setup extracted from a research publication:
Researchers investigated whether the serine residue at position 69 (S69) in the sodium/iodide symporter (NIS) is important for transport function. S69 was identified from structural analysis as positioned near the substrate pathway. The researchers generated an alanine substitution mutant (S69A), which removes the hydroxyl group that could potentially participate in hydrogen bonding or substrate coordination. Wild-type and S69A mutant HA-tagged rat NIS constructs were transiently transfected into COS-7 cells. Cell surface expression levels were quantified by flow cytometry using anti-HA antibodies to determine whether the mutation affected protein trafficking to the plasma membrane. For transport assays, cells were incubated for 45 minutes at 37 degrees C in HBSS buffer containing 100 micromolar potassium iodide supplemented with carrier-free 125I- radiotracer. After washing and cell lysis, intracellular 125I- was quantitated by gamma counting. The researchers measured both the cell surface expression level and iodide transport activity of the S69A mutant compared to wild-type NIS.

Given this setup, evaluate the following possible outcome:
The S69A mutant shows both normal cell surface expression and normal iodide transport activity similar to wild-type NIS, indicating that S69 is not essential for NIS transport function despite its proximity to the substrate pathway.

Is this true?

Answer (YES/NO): NO